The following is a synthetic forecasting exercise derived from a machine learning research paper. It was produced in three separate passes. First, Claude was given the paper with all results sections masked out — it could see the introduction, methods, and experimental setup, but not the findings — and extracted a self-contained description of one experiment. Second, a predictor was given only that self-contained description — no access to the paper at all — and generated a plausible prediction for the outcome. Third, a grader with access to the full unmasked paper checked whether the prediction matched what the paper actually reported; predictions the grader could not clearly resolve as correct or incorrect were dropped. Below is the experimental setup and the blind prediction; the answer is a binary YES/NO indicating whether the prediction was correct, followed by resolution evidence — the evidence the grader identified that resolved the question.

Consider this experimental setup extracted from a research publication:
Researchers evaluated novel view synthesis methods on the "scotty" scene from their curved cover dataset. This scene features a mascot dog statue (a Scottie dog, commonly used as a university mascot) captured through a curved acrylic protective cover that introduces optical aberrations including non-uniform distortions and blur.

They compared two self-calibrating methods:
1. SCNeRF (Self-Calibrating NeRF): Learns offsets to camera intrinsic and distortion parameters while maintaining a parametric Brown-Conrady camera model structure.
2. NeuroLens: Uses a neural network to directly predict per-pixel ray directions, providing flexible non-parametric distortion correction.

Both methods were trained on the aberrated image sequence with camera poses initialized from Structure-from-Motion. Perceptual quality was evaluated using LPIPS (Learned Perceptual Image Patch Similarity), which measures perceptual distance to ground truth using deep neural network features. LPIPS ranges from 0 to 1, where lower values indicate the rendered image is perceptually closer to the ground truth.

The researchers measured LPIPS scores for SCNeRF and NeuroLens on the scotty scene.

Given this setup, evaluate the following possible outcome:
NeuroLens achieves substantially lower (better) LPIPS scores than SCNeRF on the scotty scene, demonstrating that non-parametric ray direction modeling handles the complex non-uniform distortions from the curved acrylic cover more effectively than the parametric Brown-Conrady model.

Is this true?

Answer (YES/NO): YES